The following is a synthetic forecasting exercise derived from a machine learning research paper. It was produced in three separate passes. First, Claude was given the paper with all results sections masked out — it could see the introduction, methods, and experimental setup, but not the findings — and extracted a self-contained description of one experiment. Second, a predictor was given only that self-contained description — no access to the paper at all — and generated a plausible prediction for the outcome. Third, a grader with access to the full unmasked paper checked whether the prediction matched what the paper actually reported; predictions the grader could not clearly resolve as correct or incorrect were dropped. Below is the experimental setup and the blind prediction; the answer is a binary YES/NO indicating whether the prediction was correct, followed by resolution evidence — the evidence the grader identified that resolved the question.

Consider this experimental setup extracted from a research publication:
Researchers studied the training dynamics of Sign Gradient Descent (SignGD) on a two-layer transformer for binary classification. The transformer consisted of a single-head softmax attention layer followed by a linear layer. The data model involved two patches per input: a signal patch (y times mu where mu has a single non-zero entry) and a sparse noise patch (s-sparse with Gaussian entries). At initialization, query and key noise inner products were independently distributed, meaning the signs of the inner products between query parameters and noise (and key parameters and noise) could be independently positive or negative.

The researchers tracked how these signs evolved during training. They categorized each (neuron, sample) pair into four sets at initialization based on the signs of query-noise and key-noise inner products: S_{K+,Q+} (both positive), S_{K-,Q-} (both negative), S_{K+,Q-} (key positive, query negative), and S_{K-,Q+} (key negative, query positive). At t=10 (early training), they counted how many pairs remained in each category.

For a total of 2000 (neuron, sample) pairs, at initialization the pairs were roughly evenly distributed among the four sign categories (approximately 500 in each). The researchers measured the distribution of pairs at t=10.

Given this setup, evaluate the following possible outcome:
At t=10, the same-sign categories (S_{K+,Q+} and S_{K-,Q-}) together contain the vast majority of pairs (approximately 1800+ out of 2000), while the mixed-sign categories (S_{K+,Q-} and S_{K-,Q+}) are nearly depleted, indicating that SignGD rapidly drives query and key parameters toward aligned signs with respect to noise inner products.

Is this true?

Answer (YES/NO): YES